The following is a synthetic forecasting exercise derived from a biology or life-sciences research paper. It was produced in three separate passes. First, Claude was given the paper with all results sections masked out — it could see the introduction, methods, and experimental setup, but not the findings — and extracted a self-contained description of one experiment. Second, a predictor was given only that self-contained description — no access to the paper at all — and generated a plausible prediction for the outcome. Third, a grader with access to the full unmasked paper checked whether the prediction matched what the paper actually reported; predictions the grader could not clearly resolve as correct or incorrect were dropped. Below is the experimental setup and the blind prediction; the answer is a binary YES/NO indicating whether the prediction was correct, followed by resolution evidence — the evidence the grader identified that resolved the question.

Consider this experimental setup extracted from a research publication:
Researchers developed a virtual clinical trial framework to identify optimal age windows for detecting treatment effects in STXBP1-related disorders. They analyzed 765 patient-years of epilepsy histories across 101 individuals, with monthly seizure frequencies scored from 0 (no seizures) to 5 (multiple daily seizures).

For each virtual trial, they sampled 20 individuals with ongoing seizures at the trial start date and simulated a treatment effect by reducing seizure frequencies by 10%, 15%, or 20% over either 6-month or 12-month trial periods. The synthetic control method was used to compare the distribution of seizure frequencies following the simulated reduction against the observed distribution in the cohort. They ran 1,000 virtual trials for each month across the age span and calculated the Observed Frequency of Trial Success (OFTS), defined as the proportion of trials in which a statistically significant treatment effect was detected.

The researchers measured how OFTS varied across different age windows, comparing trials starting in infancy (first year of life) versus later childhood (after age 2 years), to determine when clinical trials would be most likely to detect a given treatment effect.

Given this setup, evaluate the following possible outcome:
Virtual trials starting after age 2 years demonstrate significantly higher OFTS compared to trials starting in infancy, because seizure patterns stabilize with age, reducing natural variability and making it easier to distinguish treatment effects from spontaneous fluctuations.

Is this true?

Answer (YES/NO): NO